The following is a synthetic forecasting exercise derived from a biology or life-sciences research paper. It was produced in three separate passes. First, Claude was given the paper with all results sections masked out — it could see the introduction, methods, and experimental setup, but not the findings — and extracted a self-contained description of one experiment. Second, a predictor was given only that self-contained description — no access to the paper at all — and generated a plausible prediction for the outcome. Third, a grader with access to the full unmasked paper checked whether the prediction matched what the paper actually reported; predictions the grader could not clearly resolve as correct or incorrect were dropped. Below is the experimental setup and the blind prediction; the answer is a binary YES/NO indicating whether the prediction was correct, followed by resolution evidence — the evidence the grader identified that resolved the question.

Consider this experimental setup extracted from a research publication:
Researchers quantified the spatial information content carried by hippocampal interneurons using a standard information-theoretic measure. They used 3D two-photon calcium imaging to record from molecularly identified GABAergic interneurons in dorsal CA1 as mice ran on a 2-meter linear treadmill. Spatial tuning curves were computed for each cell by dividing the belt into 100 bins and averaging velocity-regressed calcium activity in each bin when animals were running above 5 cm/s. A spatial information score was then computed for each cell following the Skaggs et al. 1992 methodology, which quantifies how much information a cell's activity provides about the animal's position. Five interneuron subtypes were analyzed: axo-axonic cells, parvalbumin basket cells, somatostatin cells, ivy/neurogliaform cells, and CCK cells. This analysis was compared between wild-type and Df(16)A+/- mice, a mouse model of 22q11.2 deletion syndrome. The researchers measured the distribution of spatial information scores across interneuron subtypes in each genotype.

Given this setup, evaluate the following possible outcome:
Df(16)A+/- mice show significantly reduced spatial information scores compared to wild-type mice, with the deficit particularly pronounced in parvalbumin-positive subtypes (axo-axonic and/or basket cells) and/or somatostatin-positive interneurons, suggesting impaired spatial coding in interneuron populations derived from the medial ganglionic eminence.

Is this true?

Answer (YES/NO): NO